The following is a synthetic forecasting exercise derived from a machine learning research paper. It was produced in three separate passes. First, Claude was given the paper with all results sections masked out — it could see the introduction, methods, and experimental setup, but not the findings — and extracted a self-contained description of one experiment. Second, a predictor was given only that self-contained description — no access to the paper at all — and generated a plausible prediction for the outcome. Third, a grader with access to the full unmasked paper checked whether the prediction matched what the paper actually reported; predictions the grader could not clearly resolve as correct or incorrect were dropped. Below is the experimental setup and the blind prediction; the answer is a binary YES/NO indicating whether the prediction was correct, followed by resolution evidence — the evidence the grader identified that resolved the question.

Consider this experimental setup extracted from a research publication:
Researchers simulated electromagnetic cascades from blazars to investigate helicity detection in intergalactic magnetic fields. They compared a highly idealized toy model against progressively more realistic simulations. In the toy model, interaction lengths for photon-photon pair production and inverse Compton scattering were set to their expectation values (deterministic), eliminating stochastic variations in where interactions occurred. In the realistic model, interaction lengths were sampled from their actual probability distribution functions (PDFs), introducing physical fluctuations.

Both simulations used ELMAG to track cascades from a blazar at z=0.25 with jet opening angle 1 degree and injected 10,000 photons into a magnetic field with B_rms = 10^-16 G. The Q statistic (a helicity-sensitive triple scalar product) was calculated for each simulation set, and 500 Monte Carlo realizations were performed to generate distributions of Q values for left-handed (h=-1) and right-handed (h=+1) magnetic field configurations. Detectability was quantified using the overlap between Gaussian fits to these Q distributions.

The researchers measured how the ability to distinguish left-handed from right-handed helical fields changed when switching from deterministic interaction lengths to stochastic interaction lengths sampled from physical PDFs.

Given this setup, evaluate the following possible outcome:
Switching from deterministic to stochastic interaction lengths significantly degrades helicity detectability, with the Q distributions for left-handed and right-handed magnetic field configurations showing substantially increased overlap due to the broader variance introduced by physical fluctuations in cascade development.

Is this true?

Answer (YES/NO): YES